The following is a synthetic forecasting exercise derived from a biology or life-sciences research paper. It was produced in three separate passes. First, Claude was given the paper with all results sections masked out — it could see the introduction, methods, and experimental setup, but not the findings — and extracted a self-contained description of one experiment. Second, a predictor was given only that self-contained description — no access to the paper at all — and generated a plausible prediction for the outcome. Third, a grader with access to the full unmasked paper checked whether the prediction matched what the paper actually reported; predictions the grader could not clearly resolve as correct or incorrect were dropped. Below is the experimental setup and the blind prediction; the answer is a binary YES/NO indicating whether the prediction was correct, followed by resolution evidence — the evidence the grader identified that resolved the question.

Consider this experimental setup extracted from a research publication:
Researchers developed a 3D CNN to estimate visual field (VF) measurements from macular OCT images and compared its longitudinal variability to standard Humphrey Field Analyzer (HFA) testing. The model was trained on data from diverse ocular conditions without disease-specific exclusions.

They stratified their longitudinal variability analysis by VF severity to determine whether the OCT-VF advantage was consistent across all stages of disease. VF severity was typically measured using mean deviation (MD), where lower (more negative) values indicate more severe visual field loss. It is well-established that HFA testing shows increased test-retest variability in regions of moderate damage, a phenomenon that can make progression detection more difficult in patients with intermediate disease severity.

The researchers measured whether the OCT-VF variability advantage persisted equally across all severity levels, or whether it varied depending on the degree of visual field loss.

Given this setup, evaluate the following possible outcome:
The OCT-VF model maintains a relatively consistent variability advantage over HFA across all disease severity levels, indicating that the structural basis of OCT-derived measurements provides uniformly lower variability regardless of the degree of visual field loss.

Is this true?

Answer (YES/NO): NO